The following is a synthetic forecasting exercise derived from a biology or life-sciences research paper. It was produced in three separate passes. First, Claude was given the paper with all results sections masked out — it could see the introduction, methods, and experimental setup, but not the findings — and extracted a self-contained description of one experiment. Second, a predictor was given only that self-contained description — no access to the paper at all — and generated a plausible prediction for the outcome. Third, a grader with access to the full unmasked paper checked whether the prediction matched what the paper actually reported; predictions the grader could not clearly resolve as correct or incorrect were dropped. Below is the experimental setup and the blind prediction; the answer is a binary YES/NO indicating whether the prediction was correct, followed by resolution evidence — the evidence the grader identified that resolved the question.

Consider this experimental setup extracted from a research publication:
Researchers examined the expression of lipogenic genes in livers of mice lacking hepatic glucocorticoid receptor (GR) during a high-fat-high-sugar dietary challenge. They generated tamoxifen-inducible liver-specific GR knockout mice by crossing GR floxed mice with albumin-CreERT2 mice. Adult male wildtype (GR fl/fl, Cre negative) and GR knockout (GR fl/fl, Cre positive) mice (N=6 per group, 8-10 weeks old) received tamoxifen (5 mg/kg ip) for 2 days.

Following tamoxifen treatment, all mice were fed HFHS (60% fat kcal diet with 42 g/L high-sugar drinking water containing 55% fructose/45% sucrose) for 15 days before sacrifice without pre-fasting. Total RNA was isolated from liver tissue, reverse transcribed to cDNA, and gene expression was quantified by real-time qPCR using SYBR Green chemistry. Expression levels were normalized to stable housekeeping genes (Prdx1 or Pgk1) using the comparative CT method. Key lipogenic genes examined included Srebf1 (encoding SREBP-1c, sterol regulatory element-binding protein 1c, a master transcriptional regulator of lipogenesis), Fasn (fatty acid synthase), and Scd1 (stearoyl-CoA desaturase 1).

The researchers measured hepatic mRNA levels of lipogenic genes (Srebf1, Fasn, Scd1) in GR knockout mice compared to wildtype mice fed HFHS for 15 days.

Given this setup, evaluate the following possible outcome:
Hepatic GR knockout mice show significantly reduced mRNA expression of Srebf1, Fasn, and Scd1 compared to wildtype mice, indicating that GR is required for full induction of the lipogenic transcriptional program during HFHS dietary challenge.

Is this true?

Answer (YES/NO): NO